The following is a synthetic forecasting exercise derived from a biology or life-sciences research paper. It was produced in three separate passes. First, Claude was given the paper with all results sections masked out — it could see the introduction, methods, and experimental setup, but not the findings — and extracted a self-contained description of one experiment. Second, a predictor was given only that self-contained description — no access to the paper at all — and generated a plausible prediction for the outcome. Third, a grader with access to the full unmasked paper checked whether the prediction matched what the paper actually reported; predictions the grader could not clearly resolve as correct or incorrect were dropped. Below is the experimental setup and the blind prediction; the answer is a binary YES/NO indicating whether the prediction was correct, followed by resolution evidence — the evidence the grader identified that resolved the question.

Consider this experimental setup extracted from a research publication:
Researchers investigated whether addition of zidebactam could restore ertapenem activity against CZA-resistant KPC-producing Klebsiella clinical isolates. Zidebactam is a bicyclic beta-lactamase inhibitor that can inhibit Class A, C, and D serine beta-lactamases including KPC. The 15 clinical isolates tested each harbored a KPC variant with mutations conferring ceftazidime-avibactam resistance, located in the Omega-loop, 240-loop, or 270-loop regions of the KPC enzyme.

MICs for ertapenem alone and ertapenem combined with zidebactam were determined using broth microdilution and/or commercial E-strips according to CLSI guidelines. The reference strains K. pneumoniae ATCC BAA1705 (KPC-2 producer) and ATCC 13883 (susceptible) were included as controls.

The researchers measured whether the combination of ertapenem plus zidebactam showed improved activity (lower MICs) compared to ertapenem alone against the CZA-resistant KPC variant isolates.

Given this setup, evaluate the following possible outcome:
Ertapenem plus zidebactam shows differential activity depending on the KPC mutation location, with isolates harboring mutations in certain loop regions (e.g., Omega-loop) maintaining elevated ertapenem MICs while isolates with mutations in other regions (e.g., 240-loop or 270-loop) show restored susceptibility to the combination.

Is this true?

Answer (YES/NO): NO